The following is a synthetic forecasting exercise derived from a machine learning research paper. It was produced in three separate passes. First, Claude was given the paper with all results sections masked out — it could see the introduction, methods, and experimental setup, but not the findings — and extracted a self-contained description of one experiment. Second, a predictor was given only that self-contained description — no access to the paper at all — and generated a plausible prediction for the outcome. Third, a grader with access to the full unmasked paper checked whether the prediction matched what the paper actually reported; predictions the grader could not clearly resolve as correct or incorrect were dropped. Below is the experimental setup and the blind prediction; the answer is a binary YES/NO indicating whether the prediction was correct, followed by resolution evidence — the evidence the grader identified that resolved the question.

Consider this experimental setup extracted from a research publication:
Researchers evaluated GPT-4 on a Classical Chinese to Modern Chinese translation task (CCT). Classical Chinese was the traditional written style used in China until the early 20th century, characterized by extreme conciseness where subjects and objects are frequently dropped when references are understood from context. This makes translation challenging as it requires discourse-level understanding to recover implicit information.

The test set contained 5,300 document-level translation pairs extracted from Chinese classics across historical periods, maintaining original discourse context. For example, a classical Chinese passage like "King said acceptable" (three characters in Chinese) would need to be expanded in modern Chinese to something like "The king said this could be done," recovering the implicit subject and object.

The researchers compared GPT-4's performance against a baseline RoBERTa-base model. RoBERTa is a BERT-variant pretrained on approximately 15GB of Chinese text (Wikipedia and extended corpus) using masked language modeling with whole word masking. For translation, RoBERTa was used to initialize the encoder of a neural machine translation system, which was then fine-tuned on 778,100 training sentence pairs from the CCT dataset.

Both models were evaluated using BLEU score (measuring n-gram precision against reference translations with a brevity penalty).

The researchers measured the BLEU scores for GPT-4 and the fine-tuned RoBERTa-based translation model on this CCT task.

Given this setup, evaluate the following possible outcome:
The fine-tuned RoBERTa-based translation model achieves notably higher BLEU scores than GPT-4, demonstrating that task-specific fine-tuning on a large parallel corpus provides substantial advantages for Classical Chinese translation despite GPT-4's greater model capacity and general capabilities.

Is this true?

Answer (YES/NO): YES